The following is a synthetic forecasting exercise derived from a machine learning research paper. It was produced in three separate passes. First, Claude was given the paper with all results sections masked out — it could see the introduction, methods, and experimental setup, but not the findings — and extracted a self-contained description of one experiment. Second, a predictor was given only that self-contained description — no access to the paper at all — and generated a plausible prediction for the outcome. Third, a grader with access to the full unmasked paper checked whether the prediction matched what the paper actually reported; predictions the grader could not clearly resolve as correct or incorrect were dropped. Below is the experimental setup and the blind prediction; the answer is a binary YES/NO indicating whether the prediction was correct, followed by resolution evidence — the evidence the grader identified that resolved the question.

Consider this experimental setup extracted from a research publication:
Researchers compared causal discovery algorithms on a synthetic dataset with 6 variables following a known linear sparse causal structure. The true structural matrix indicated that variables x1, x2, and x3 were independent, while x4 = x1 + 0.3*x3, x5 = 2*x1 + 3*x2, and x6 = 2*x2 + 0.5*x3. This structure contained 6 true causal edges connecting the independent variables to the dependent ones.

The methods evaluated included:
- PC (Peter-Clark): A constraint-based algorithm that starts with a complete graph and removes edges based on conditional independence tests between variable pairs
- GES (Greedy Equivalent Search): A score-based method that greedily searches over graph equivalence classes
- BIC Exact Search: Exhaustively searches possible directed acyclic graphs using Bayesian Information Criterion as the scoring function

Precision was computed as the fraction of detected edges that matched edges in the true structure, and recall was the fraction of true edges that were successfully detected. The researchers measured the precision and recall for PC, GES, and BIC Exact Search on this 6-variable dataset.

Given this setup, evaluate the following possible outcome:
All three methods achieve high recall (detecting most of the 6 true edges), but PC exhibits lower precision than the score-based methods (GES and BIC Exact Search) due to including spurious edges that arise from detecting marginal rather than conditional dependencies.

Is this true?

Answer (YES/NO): NO